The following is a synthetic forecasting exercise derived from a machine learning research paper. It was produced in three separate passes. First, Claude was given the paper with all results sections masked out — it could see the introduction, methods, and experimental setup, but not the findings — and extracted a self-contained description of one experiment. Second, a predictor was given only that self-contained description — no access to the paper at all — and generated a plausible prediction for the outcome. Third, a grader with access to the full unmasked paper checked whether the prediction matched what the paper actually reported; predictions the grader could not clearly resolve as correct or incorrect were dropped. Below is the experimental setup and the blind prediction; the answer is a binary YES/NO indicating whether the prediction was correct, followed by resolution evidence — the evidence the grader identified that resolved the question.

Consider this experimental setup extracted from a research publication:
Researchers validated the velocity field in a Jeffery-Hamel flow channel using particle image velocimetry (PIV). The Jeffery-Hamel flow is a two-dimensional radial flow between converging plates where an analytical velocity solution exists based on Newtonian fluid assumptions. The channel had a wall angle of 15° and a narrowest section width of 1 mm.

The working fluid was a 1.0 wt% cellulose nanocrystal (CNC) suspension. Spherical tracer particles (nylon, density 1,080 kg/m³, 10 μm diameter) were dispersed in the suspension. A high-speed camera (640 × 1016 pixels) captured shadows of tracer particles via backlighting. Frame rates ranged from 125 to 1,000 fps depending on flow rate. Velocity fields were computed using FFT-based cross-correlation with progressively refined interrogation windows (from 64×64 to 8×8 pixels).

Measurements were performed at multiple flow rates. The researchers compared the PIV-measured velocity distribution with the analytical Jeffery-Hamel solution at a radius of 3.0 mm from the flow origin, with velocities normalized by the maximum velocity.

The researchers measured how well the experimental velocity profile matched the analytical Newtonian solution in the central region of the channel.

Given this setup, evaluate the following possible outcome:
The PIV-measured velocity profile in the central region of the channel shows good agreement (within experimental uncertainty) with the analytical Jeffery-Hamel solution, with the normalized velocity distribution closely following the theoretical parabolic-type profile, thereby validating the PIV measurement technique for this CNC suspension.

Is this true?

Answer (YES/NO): YES